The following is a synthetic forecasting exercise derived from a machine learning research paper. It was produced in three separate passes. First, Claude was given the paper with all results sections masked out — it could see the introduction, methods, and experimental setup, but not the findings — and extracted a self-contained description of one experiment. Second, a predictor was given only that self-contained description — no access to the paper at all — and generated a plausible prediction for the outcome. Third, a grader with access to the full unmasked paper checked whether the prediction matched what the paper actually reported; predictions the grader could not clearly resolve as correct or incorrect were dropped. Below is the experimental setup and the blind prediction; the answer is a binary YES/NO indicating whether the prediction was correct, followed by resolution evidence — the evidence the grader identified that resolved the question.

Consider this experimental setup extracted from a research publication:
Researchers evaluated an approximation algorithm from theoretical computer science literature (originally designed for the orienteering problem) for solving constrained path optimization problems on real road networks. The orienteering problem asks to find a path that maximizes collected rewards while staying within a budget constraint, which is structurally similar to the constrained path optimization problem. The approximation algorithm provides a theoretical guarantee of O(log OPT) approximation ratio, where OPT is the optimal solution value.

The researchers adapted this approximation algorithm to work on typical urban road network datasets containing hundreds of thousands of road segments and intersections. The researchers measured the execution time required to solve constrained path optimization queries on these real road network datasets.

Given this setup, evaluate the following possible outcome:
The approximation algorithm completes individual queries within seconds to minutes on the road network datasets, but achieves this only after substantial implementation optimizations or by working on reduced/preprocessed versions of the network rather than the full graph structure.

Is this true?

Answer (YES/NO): NO